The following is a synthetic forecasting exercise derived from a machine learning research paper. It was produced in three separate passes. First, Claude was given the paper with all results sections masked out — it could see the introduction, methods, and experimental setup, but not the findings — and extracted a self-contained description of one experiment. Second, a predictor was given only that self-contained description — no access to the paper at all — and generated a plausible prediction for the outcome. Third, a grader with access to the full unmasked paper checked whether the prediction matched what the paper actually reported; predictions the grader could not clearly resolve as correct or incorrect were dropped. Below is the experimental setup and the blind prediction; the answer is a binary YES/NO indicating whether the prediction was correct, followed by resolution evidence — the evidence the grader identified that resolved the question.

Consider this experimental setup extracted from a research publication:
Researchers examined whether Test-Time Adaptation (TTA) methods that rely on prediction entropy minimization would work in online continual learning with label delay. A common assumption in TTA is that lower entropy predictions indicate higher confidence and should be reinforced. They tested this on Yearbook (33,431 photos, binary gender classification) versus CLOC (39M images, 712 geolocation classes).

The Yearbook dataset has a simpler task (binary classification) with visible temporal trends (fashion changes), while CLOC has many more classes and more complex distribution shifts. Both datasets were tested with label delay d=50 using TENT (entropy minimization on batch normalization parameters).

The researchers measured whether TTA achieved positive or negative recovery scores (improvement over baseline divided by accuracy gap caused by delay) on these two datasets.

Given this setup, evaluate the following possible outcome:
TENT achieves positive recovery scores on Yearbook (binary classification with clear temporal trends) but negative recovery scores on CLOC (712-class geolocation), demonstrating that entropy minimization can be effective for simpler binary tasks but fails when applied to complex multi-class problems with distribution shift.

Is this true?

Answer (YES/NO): YES